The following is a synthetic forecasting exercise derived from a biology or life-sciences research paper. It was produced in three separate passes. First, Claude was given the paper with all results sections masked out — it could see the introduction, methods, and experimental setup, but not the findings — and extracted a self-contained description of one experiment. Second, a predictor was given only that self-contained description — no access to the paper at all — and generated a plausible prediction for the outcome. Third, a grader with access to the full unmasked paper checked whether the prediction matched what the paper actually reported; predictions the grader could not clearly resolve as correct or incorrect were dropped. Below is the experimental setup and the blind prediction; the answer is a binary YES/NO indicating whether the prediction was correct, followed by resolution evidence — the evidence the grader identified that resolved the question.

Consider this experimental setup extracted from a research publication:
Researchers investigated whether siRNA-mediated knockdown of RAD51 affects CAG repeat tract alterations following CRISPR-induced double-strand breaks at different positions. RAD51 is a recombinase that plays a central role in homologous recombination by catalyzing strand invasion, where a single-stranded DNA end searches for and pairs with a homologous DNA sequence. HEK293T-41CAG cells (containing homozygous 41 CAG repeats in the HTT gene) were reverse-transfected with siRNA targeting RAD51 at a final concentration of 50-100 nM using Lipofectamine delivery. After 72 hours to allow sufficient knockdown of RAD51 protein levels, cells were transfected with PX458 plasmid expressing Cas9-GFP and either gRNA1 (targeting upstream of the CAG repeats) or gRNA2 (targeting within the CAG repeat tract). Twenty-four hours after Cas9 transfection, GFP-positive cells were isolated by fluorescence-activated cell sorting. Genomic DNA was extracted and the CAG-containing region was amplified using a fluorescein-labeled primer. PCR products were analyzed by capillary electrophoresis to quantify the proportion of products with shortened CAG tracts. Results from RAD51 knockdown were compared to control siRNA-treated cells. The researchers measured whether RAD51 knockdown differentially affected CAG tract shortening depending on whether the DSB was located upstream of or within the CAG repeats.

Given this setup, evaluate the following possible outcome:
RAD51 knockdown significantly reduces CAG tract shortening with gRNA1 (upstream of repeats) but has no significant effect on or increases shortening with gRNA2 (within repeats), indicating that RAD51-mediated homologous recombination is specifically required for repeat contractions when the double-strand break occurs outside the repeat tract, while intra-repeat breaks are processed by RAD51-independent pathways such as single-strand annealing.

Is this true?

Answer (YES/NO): NO